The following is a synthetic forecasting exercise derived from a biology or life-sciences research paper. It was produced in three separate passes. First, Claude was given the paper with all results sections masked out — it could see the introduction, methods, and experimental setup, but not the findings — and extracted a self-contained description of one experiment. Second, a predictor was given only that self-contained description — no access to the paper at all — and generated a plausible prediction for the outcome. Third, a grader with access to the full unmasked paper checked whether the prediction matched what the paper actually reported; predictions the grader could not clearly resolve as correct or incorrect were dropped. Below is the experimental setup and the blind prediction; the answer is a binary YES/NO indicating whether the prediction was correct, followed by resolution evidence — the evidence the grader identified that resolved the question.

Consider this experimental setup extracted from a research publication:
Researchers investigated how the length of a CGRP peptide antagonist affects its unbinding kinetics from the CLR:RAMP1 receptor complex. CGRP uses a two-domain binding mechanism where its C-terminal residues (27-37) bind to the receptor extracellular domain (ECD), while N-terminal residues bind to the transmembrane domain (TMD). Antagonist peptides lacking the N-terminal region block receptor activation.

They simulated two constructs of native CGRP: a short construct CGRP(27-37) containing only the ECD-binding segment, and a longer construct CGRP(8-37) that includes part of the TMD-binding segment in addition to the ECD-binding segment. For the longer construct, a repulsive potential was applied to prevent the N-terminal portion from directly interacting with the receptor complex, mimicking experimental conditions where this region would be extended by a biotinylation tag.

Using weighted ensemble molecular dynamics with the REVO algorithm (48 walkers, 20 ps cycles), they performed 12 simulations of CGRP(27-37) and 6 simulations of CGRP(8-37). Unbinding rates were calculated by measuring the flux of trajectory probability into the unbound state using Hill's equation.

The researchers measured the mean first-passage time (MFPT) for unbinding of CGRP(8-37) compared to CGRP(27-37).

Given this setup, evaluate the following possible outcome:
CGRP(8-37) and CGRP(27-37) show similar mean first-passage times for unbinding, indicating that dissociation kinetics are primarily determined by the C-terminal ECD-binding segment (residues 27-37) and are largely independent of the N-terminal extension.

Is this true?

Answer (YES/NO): NO